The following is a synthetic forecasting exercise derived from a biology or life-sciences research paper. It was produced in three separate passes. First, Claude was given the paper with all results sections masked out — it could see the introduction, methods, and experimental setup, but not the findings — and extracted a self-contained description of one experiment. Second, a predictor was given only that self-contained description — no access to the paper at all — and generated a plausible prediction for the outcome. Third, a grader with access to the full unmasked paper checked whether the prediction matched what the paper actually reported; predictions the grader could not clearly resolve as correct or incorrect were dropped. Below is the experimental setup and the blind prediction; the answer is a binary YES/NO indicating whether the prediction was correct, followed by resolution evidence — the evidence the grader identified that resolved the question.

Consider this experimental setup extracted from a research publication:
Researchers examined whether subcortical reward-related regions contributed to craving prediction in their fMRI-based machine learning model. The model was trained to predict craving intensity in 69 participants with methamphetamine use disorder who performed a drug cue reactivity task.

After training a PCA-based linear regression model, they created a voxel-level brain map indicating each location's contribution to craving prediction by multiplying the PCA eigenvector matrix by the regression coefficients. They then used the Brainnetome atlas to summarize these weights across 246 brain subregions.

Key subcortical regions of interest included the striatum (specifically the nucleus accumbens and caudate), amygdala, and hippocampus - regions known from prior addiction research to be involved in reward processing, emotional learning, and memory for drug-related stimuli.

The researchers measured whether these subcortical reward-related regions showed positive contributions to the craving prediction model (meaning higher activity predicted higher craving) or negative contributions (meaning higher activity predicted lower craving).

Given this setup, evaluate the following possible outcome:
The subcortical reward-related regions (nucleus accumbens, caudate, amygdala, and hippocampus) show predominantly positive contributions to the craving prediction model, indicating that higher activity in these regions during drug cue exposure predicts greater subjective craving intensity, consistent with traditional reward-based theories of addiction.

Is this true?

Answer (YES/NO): NO